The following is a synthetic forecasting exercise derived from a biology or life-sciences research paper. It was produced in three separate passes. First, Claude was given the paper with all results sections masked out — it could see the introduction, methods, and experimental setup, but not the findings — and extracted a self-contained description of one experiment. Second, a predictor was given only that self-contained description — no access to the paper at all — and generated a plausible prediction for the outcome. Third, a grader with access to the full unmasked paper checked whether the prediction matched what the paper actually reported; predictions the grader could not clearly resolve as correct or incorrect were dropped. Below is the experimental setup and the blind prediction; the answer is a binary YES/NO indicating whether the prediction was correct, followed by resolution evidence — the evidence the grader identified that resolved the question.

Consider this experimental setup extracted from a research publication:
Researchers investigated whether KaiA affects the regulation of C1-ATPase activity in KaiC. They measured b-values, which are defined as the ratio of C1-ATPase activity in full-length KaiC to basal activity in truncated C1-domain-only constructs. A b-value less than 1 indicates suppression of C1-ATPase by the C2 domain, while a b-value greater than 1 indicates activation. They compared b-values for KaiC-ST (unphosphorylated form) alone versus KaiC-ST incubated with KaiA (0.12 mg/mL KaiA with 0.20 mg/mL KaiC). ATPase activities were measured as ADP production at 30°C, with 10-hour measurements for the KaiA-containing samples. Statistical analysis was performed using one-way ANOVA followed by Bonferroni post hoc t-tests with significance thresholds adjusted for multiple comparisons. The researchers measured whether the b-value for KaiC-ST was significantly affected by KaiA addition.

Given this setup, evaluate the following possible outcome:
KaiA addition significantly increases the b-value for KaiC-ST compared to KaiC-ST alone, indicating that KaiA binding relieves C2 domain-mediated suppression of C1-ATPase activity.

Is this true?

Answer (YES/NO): NO